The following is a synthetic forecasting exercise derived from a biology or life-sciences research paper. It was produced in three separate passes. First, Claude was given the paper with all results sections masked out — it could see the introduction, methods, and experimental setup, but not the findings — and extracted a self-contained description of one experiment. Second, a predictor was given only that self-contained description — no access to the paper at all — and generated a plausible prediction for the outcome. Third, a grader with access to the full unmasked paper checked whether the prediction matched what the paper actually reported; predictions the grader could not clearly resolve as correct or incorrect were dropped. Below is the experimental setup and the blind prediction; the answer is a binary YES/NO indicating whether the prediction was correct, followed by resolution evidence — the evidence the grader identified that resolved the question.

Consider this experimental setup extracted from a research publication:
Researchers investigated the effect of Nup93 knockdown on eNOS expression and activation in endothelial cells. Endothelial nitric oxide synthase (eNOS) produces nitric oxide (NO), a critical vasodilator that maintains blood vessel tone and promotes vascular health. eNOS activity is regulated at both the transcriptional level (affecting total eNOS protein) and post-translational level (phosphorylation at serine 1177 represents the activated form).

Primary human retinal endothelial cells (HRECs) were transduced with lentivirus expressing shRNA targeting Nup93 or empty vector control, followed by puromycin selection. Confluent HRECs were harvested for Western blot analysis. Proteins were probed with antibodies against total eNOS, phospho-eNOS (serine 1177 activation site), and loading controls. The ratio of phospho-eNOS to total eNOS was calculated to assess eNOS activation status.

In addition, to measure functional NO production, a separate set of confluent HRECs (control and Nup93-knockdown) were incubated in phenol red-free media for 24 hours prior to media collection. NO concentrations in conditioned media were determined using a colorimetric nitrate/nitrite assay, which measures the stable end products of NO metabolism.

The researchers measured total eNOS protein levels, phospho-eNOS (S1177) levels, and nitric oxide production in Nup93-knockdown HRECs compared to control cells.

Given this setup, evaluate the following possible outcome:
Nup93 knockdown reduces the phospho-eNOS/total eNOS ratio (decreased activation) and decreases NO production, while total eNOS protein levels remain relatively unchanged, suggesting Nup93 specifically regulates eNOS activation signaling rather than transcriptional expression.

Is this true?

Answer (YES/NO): NO